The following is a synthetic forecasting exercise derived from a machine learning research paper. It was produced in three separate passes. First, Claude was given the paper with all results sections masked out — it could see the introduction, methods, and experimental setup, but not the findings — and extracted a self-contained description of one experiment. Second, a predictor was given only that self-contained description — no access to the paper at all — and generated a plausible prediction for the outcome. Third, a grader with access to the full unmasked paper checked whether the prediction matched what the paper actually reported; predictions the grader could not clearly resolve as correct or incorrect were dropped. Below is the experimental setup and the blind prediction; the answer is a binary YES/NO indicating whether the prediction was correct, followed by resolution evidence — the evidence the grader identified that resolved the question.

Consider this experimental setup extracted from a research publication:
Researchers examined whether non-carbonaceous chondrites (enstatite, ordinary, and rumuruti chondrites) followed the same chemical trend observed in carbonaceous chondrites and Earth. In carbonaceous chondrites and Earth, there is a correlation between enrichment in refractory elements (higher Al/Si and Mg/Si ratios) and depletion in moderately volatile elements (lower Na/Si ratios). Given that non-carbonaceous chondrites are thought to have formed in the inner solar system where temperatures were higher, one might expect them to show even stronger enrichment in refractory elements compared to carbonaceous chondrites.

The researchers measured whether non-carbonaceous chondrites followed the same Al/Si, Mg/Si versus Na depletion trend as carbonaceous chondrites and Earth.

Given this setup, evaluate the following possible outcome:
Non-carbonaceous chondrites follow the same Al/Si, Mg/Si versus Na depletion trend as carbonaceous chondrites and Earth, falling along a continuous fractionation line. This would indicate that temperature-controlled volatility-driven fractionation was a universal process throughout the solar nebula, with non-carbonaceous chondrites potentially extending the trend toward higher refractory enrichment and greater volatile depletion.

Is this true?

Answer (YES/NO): NO